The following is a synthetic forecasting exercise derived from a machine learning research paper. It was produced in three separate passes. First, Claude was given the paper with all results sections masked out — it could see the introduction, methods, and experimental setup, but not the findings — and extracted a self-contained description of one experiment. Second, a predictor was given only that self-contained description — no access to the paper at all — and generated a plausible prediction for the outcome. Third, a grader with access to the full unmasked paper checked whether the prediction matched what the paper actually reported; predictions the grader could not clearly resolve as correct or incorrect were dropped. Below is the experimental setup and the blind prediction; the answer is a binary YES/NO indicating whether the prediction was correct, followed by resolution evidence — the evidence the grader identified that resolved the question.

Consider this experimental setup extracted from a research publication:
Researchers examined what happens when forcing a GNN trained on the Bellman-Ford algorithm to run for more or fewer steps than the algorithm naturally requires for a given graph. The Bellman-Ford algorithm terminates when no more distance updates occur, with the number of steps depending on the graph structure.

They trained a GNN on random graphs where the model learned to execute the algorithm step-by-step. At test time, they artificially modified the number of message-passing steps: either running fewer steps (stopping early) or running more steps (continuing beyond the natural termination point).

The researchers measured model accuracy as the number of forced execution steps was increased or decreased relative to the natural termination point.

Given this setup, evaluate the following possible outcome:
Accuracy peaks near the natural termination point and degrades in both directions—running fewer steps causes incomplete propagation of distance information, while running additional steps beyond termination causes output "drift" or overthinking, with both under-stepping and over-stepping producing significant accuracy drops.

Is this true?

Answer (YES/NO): NO